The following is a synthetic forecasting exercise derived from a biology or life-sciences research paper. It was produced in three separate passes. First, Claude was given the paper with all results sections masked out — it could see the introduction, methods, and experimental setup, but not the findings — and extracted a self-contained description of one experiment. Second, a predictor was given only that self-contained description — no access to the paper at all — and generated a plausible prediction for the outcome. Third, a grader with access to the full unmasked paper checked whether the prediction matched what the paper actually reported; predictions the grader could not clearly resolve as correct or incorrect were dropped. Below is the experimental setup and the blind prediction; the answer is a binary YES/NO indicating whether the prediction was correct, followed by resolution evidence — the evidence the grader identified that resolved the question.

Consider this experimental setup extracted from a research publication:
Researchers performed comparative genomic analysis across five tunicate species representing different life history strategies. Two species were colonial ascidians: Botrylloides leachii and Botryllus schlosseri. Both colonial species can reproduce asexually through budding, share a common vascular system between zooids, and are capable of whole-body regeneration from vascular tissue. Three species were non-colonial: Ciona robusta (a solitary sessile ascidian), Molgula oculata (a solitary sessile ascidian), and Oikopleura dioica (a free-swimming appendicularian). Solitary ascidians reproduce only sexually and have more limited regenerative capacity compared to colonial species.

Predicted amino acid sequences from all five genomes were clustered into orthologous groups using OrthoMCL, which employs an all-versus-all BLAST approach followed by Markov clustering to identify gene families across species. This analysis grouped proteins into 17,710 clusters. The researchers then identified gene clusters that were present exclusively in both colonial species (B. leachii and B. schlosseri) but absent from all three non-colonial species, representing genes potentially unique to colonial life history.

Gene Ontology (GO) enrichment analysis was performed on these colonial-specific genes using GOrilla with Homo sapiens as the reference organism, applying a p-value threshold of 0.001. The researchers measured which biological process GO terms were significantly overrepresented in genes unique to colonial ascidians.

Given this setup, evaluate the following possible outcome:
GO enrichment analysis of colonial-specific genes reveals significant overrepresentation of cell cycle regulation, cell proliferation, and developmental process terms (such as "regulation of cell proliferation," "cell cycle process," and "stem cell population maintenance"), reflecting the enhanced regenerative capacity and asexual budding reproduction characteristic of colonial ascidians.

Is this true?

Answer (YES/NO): NO